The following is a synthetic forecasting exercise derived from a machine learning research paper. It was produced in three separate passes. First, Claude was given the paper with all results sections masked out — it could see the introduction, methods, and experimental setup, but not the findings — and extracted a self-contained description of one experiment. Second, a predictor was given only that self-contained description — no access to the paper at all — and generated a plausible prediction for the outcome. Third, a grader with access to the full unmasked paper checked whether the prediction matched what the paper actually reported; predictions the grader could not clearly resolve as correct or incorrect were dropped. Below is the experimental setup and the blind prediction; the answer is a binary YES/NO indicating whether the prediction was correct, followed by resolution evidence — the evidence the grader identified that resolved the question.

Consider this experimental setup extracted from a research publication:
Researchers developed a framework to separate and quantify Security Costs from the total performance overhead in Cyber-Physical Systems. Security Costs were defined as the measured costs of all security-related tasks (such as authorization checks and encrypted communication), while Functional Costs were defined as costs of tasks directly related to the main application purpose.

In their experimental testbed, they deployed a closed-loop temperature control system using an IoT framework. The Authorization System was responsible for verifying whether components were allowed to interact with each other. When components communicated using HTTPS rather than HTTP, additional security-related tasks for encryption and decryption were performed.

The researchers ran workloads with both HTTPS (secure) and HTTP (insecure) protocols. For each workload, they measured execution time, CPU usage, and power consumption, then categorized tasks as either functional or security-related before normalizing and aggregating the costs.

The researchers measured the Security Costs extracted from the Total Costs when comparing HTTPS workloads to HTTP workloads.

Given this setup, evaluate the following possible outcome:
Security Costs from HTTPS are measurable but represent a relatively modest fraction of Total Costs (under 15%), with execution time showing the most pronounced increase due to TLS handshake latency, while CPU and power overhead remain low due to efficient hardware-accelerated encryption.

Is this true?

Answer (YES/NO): NO